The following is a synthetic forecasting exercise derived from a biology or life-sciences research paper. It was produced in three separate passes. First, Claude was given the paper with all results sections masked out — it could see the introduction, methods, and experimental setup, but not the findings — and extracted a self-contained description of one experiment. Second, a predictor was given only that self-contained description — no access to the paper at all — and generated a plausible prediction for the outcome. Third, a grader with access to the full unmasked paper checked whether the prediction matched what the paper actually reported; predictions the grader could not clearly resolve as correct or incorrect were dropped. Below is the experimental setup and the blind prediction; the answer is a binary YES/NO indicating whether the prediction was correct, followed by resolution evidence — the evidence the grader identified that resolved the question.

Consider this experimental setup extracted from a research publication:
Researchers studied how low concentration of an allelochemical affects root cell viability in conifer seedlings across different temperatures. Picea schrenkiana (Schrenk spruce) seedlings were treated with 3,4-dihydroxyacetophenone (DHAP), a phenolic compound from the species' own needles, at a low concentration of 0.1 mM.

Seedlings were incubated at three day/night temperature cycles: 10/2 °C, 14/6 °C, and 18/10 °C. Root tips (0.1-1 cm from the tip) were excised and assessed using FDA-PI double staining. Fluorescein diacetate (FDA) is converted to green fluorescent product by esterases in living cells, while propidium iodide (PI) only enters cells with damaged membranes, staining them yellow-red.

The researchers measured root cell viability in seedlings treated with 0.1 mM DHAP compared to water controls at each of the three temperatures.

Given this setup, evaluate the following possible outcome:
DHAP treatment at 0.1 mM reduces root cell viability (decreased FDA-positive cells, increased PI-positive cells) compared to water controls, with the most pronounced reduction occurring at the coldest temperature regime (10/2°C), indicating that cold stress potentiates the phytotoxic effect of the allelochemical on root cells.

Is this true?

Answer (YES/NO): NO